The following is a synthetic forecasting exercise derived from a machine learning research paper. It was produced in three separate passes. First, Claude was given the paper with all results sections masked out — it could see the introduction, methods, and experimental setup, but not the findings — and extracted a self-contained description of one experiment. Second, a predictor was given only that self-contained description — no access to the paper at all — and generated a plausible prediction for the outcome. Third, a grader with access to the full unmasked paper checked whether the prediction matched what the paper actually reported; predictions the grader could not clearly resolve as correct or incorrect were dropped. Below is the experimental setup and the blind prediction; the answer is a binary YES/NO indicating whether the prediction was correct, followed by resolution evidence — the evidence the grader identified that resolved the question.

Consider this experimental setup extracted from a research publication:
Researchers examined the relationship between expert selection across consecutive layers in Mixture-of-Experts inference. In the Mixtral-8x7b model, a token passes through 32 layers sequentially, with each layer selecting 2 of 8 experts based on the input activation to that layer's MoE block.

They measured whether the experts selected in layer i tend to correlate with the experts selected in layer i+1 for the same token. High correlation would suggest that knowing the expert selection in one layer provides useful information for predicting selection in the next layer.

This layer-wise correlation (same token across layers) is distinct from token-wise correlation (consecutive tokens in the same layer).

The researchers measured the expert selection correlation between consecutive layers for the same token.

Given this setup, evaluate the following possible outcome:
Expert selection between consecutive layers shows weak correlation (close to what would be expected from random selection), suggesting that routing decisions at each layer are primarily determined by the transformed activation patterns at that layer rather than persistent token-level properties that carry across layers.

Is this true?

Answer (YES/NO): NO